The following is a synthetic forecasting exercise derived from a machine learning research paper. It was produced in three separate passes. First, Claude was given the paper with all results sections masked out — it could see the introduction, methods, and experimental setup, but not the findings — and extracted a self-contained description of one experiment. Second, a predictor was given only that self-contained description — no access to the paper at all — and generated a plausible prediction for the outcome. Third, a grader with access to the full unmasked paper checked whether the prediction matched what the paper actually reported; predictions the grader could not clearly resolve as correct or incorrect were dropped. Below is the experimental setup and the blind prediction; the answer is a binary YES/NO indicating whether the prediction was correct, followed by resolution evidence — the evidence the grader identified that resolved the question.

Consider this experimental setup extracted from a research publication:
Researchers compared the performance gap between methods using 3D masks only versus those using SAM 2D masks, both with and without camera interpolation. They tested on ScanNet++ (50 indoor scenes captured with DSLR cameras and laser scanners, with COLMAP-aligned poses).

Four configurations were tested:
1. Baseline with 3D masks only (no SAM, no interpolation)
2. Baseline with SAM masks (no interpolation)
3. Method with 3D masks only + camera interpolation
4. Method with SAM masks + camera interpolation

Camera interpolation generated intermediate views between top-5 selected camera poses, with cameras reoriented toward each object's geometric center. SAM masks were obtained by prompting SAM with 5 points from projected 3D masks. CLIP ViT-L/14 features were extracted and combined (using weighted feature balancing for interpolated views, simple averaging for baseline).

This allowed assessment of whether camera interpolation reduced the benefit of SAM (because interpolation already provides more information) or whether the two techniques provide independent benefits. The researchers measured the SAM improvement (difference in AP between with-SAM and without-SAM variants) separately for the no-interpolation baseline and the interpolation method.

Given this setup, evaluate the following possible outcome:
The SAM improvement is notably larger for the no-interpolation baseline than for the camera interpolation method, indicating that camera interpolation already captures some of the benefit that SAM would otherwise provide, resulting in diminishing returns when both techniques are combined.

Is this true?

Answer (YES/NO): NO